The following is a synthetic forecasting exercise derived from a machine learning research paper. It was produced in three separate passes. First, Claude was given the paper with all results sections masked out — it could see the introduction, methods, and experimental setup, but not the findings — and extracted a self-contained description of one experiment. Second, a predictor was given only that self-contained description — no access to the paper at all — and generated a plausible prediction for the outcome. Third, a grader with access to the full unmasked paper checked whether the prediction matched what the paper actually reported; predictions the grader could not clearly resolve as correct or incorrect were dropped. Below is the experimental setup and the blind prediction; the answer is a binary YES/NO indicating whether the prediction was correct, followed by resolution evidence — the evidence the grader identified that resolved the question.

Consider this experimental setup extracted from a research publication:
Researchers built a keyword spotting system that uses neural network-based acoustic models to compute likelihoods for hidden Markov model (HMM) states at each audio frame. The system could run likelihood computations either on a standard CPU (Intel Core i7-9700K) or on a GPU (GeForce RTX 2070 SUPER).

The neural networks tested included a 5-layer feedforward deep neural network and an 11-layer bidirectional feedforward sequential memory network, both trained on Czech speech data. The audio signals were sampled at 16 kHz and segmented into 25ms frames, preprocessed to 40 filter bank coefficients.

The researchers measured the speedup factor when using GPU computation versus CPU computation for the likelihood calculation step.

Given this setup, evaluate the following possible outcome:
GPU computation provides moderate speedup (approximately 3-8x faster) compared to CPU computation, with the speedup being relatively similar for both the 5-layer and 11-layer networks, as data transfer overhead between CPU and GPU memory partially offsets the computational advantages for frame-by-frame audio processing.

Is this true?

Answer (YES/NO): NO